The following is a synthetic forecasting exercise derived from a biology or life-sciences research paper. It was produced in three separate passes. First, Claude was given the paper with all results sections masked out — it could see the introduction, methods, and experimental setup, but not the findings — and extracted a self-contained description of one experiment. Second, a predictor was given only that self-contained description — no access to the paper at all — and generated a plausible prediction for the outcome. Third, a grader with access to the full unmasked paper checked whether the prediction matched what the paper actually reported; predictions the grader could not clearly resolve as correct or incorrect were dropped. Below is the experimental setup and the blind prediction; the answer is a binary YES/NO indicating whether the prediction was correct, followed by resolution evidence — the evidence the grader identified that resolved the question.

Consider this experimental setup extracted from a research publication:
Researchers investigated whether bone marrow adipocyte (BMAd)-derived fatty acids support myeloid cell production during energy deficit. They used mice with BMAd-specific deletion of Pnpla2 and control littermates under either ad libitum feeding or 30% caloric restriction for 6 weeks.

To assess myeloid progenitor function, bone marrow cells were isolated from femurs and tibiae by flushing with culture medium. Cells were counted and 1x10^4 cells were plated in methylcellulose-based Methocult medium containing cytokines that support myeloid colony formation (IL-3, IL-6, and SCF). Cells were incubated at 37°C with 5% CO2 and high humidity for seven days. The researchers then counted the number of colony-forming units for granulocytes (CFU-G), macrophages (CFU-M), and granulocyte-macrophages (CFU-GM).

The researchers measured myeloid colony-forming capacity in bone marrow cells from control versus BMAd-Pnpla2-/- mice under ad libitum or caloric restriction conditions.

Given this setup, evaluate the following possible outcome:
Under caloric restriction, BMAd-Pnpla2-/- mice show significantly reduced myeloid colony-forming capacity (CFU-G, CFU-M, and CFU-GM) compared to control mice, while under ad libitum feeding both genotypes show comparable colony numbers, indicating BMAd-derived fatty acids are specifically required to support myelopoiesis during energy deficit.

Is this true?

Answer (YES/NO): NO